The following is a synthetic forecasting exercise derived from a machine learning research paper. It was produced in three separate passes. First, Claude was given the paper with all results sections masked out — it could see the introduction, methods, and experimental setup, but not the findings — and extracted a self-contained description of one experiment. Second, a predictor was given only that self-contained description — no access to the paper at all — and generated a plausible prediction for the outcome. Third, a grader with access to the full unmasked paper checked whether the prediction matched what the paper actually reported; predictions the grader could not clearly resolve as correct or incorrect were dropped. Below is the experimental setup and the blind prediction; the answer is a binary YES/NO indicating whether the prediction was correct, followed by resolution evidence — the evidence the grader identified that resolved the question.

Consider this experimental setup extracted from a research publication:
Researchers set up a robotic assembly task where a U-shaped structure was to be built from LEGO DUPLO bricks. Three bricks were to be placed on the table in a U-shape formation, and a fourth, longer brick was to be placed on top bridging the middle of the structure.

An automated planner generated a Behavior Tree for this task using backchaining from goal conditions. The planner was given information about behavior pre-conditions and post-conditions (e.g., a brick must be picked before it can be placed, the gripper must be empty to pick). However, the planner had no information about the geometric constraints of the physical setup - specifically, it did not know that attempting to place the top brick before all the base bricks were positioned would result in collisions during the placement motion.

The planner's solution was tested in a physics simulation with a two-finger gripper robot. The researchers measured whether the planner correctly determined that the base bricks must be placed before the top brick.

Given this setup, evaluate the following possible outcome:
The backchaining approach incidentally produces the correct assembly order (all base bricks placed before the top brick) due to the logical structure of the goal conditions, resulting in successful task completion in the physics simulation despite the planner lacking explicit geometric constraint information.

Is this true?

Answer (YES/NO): NO